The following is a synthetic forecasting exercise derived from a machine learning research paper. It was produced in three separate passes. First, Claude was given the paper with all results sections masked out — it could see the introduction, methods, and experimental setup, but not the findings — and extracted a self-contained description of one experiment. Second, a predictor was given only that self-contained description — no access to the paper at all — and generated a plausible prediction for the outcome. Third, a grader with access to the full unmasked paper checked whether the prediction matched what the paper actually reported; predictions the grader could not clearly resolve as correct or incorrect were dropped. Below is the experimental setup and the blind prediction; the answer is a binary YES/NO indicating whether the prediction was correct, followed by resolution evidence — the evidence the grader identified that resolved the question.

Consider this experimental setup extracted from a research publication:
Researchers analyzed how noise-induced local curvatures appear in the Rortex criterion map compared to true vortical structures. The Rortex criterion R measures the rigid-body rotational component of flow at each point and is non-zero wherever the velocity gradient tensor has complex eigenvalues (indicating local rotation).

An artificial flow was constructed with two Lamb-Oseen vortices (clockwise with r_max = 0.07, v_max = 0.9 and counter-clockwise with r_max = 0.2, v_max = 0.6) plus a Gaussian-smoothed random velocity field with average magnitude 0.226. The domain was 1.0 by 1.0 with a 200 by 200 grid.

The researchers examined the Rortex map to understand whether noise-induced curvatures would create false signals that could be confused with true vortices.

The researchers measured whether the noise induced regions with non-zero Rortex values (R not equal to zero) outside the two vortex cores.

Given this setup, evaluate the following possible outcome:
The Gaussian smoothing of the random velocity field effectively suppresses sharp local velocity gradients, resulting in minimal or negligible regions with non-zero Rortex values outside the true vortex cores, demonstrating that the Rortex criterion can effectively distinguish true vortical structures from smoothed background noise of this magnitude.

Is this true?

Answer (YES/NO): NO